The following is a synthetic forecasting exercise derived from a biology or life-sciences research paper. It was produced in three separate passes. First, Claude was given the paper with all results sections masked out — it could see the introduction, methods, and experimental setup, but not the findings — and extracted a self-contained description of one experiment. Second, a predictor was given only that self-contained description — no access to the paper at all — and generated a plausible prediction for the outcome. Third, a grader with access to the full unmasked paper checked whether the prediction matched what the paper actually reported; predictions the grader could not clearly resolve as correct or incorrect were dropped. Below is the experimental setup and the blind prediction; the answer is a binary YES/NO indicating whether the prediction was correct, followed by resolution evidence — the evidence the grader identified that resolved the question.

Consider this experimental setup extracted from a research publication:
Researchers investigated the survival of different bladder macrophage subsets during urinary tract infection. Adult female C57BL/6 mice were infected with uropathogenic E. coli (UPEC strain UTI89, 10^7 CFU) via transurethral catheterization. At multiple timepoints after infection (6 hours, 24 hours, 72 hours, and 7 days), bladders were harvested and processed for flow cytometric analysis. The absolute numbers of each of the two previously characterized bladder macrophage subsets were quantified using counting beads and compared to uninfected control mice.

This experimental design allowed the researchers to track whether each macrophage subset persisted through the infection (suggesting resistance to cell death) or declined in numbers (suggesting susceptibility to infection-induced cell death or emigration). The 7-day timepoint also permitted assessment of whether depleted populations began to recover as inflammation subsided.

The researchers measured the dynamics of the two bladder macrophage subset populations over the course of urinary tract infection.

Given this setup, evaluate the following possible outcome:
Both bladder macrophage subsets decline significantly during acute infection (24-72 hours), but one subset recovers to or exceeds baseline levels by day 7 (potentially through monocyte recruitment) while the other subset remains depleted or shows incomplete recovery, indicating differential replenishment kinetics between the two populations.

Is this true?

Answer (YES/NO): NO